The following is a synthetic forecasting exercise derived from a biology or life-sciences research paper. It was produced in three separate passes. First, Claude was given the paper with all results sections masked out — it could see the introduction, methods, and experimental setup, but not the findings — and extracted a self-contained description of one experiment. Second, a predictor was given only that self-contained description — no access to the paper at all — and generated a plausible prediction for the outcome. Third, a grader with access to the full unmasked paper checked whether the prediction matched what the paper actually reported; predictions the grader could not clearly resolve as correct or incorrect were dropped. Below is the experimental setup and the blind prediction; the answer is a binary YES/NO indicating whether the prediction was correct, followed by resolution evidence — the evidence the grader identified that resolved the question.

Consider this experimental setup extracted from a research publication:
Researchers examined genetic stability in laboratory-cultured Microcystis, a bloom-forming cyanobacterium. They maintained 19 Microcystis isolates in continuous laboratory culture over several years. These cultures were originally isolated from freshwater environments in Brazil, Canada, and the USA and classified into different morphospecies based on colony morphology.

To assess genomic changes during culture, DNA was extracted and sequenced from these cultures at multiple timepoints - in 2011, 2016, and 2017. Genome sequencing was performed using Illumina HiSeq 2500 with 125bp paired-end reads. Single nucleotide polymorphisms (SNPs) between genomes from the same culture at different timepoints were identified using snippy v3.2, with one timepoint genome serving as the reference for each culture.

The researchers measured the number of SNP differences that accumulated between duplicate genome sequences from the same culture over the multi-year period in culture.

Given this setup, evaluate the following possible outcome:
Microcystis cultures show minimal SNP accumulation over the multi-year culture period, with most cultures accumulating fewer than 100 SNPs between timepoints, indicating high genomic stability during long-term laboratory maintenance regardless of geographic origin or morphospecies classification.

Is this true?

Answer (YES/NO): YES